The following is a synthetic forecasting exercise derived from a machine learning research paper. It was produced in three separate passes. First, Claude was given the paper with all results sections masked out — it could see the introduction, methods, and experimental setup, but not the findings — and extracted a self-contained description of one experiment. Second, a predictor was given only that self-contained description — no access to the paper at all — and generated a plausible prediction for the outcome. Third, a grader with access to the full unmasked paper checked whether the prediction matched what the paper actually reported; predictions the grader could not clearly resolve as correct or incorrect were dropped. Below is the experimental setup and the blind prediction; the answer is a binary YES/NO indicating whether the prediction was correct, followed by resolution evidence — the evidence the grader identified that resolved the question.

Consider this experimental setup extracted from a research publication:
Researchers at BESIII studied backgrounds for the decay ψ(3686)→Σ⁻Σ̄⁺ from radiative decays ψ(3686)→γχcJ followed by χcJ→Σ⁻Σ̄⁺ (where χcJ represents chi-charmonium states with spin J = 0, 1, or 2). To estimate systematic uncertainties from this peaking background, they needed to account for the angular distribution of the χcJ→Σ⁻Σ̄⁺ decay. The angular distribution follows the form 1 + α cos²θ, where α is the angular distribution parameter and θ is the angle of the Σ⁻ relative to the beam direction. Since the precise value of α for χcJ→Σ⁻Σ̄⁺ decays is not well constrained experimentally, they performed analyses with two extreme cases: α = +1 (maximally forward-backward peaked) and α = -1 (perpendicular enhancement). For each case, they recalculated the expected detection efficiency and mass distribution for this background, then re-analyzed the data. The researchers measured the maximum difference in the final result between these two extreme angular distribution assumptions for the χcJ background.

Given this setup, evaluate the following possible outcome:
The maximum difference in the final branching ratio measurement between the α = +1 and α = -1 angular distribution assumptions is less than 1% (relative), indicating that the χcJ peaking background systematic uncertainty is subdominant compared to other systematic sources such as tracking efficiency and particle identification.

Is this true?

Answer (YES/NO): YES